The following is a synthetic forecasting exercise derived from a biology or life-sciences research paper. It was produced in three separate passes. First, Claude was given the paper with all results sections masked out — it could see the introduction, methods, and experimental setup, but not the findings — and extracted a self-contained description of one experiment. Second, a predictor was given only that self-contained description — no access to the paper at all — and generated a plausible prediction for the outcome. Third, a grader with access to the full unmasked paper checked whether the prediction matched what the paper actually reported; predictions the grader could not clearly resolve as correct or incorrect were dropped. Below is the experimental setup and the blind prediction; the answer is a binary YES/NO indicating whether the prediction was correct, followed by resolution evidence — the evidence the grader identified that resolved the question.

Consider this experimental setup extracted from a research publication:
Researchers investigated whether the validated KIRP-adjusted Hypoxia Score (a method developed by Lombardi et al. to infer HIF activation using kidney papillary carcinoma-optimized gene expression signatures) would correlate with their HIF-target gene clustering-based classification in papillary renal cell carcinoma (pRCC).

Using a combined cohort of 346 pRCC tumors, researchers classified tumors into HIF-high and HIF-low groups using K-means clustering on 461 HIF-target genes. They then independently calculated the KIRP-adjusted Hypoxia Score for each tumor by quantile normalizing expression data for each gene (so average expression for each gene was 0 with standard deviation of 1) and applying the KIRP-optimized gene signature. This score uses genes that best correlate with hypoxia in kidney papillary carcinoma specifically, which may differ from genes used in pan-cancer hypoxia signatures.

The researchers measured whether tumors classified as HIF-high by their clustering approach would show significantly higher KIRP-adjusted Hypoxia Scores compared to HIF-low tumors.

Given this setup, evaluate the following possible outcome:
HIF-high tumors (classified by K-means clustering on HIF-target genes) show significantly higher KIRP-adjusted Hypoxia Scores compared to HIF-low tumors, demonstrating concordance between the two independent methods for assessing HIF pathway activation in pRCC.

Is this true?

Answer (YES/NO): YES